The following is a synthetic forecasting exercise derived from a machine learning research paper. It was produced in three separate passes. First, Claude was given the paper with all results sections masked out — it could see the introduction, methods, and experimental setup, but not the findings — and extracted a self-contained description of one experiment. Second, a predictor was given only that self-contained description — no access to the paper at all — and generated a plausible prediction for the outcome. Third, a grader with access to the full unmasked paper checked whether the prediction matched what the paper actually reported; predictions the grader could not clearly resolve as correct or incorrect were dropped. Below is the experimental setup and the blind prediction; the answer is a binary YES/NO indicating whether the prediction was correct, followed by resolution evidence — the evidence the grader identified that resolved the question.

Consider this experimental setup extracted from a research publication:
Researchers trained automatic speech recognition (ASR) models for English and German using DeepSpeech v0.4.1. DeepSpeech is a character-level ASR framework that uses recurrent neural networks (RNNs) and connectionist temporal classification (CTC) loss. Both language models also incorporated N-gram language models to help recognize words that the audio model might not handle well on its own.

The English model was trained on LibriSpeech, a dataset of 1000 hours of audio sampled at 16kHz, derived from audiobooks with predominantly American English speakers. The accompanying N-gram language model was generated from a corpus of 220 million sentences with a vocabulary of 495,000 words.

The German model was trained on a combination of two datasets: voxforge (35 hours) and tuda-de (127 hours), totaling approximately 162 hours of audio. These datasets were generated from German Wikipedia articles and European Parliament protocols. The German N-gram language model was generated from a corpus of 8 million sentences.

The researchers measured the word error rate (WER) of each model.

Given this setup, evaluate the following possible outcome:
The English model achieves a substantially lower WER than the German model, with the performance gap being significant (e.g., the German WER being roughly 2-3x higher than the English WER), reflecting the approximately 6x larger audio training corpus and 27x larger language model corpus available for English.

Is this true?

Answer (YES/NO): NO